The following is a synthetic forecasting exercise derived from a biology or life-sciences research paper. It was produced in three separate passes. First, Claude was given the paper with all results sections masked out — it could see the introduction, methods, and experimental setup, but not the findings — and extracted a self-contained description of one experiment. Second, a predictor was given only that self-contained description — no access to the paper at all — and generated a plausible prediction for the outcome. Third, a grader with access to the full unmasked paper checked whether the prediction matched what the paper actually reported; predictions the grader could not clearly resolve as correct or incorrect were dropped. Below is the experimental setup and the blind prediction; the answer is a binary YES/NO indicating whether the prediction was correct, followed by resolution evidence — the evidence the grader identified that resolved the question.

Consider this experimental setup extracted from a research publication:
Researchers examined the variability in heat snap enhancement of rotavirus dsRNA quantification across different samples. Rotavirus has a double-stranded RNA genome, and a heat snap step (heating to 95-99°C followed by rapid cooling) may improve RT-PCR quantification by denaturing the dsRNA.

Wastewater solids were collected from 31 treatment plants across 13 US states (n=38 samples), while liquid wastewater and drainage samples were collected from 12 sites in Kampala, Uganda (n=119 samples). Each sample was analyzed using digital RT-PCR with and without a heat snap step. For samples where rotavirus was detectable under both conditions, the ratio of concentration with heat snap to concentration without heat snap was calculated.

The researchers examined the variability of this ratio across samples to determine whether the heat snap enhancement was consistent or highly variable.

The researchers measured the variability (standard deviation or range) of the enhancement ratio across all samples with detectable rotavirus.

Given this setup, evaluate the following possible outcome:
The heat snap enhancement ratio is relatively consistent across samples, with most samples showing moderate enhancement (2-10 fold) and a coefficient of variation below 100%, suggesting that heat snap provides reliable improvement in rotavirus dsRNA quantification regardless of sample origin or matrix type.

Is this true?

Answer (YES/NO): NO